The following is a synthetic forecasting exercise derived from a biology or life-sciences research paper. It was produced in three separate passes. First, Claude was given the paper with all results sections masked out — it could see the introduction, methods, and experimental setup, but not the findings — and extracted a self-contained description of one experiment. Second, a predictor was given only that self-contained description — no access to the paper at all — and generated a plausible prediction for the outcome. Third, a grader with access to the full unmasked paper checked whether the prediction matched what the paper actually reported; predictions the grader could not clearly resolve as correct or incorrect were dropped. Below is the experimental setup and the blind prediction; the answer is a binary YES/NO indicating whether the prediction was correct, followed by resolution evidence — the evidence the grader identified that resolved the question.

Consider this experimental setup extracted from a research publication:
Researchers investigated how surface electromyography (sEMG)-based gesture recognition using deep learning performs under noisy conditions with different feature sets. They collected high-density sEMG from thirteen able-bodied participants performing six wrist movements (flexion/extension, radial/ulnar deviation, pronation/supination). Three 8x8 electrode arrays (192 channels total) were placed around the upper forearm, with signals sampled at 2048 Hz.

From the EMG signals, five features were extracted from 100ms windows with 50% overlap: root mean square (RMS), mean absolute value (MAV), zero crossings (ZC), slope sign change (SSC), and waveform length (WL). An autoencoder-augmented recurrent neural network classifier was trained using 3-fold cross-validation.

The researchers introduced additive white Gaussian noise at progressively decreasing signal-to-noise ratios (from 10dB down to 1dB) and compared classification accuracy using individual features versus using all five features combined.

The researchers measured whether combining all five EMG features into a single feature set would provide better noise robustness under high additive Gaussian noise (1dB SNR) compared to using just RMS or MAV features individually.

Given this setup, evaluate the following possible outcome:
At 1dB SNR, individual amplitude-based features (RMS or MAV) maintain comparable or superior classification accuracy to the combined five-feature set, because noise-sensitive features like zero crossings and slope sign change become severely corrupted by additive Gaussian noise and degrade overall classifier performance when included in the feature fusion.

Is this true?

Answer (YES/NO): YES